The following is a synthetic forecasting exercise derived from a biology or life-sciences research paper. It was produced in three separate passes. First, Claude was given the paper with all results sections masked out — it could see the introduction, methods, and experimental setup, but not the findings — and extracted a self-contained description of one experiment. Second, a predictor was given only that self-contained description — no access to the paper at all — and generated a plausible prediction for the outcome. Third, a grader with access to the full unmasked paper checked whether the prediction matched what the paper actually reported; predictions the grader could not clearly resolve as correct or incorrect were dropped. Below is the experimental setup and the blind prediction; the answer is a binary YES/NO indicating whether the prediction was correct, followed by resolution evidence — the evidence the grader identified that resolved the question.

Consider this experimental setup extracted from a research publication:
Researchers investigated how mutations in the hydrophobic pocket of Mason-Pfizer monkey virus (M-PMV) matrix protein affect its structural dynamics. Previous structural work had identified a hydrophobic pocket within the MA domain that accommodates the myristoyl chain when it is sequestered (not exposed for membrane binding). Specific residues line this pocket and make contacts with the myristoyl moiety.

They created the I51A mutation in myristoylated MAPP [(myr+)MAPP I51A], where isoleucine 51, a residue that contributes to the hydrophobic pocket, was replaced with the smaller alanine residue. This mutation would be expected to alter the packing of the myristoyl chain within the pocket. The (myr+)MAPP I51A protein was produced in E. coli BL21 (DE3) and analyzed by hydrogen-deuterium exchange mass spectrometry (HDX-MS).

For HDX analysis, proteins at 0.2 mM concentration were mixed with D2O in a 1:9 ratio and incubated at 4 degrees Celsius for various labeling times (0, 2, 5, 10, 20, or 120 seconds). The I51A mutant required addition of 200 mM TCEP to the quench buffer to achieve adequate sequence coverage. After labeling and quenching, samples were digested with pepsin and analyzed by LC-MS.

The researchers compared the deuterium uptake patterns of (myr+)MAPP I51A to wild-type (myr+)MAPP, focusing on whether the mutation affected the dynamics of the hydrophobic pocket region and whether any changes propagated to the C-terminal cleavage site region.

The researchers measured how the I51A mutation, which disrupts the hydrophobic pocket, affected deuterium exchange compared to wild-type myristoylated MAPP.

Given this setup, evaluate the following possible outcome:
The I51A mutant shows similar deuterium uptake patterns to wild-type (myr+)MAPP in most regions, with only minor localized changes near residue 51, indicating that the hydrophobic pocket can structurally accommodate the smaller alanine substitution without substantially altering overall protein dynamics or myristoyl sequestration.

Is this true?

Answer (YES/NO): NO